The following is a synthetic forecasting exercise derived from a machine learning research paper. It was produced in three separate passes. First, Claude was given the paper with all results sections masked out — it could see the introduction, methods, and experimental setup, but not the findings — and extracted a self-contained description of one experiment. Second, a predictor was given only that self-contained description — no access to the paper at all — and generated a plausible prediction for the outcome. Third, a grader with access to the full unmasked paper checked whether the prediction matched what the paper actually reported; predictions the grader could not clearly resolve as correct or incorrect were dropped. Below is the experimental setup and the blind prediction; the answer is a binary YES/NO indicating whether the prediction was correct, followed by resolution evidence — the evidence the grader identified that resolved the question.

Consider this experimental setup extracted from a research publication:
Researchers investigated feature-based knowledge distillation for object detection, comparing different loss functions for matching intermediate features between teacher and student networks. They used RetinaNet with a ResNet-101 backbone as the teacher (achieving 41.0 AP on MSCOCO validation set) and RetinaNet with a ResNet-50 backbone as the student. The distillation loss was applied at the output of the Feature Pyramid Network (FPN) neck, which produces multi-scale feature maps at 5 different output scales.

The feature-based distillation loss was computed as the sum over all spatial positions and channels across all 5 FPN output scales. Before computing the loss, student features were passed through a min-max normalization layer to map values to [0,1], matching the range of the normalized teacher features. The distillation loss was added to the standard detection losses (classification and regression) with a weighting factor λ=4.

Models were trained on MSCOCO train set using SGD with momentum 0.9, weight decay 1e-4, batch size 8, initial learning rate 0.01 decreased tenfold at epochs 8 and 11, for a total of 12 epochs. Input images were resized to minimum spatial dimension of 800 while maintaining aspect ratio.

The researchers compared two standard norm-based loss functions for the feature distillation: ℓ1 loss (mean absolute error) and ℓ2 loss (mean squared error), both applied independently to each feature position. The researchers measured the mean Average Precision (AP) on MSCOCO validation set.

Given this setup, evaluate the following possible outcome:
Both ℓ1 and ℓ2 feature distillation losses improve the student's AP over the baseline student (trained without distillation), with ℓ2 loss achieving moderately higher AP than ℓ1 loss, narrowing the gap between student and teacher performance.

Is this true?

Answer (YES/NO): NO